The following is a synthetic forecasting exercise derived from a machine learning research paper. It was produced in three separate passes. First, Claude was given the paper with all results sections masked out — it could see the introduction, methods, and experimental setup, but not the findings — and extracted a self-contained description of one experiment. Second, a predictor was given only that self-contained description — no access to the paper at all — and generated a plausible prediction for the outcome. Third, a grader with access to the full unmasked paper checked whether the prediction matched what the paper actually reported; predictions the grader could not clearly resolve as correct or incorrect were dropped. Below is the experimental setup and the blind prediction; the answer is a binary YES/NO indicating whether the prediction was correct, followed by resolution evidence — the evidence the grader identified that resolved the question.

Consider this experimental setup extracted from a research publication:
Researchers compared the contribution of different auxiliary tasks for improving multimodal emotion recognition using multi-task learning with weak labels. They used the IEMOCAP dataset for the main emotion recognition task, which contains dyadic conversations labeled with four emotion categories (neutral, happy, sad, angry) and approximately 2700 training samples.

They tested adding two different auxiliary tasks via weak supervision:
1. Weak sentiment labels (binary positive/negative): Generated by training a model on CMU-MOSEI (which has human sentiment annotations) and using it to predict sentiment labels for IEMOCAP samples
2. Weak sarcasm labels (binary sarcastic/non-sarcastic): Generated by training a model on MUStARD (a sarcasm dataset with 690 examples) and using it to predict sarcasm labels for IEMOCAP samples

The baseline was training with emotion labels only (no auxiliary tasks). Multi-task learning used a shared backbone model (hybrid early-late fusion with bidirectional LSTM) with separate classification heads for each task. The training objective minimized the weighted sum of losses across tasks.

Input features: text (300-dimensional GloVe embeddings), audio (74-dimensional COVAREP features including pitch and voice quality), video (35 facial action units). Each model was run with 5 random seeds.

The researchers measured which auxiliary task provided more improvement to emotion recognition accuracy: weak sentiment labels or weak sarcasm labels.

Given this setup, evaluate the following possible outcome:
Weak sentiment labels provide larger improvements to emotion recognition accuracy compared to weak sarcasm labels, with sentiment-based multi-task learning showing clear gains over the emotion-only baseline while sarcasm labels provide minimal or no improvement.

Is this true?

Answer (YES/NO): NO